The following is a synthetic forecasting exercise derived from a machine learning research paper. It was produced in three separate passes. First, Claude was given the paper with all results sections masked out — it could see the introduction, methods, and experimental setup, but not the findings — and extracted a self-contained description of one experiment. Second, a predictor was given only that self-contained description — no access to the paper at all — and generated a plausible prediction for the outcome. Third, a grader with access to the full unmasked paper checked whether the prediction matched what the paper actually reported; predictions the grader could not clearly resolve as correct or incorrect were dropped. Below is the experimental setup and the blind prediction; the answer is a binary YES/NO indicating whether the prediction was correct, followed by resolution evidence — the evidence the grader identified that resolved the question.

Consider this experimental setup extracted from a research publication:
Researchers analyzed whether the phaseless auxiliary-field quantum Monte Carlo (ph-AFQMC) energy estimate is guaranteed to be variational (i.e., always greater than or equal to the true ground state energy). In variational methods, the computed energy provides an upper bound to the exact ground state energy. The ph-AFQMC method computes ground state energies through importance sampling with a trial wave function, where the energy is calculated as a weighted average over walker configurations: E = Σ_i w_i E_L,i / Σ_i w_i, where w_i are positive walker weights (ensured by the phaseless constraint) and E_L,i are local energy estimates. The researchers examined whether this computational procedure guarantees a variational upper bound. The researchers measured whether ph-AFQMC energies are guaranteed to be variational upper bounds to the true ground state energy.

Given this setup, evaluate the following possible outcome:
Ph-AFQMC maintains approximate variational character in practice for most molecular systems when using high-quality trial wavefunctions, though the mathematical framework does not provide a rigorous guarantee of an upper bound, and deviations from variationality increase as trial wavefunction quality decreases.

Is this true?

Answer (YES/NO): NO